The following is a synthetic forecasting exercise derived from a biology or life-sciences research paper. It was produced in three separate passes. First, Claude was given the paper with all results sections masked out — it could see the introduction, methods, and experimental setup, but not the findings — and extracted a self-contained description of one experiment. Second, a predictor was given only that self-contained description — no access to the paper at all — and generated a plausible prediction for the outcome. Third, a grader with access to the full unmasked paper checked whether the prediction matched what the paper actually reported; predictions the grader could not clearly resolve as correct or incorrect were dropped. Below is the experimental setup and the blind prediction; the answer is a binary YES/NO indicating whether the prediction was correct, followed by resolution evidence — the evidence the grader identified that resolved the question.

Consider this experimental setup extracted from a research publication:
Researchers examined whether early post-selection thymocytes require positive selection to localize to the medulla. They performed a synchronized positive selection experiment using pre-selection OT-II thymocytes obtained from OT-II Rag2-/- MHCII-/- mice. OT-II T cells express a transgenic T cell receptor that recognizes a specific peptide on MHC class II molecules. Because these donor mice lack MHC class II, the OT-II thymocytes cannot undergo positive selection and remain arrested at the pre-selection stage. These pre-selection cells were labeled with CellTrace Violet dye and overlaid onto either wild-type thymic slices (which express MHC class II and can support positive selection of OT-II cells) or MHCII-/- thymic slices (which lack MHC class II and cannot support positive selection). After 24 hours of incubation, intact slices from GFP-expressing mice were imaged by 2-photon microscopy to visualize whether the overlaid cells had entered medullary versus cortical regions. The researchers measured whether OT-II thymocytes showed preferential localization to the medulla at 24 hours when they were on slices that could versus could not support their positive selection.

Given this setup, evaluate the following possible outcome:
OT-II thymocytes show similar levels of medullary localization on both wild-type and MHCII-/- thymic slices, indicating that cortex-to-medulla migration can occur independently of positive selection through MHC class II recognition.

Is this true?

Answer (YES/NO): NO